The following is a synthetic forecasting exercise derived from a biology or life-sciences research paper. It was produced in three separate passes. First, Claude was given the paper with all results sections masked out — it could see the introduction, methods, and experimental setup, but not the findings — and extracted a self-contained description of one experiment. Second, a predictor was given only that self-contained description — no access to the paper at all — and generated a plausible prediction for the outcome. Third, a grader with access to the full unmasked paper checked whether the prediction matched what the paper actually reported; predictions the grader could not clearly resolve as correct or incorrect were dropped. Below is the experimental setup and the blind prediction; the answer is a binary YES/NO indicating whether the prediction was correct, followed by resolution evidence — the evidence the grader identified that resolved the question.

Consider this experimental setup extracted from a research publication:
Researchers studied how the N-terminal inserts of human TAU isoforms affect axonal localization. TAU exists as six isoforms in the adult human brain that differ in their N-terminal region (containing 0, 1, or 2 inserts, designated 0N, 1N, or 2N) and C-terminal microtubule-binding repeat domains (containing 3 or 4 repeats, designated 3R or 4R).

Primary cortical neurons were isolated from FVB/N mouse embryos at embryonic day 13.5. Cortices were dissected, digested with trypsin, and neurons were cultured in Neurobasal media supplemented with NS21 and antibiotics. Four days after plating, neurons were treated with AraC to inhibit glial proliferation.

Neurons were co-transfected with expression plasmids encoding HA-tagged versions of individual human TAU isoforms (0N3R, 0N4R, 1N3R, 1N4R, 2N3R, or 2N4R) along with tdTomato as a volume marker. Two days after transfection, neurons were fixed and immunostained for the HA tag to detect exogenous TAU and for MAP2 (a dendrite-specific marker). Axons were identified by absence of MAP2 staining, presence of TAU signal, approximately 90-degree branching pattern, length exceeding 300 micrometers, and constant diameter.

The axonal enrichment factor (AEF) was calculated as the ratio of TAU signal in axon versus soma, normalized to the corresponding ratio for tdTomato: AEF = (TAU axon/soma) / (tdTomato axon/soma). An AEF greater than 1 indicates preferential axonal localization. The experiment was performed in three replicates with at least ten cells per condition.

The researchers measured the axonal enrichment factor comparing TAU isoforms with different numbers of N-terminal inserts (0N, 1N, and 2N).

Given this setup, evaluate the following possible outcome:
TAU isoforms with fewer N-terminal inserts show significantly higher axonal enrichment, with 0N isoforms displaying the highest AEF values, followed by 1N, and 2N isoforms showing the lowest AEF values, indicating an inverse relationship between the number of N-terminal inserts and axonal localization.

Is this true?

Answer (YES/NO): YES